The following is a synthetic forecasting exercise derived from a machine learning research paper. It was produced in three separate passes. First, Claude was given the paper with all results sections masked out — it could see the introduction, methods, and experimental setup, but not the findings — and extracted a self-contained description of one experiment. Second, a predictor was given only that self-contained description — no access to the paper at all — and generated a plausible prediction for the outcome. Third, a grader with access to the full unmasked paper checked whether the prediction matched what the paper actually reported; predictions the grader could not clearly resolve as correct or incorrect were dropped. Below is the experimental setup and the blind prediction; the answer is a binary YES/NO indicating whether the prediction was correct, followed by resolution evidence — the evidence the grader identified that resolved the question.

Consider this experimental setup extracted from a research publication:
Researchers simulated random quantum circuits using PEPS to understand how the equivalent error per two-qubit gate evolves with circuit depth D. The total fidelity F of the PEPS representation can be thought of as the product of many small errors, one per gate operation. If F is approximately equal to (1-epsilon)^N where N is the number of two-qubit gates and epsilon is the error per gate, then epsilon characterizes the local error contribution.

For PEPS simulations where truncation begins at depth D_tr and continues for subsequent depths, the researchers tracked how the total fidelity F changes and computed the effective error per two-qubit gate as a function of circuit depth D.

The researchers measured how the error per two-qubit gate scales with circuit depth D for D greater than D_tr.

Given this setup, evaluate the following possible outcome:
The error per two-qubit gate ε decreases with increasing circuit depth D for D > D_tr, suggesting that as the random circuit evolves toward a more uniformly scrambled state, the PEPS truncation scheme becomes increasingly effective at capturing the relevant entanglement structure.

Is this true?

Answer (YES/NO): NO